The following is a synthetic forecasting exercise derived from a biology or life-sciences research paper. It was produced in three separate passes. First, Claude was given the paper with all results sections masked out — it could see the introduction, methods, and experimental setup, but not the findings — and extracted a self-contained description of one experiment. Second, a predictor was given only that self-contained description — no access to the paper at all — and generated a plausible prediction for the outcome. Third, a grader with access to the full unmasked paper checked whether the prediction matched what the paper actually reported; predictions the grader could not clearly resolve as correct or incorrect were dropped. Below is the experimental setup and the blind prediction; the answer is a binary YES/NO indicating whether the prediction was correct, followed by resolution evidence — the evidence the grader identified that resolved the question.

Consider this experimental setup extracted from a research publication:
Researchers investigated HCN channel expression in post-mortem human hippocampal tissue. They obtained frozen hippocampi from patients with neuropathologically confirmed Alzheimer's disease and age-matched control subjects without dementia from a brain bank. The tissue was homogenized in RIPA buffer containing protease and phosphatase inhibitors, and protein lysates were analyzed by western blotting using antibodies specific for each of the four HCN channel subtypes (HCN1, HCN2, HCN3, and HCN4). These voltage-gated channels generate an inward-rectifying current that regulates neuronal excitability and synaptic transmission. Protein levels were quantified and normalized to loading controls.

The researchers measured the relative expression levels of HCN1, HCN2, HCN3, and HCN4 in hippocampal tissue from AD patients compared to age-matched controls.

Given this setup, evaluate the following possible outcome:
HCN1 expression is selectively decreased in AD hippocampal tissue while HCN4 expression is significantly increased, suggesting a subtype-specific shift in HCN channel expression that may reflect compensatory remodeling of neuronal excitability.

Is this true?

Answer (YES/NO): NO